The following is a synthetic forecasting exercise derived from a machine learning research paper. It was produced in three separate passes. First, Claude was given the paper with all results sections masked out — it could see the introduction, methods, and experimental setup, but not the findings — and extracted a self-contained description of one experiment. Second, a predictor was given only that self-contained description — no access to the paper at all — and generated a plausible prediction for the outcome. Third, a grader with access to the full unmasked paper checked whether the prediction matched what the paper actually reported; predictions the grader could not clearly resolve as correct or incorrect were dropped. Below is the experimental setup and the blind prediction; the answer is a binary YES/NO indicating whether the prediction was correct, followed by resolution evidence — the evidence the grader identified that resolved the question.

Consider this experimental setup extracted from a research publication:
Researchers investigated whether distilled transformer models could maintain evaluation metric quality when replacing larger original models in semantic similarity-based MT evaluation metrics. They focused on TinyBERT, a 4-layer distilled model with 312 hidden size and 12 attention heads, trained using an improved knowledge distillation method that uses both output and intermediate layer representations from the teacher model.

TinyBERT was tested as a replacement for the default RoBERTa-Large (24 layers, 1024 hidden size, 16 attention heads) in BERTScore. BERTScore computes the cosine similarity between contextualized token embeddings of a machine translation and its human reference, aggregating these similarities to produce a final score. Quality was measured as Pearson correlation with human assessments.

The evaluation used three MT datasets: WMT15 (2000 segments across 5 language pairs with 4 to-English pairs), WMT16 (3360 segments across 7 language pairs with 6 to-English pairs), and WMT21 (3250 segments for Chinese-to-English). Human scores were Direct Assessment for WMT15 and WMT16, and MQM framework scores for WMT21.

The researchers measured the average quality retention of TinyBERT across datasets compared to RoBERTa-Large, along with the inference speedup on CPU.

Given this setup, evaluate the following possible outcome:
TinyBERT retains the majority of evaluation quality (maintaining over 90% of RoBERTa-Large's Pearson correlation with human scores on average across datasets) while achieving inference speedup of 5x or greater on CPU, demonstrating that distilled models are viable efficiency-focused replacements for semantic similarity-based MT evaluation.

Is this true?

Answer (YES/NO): YES